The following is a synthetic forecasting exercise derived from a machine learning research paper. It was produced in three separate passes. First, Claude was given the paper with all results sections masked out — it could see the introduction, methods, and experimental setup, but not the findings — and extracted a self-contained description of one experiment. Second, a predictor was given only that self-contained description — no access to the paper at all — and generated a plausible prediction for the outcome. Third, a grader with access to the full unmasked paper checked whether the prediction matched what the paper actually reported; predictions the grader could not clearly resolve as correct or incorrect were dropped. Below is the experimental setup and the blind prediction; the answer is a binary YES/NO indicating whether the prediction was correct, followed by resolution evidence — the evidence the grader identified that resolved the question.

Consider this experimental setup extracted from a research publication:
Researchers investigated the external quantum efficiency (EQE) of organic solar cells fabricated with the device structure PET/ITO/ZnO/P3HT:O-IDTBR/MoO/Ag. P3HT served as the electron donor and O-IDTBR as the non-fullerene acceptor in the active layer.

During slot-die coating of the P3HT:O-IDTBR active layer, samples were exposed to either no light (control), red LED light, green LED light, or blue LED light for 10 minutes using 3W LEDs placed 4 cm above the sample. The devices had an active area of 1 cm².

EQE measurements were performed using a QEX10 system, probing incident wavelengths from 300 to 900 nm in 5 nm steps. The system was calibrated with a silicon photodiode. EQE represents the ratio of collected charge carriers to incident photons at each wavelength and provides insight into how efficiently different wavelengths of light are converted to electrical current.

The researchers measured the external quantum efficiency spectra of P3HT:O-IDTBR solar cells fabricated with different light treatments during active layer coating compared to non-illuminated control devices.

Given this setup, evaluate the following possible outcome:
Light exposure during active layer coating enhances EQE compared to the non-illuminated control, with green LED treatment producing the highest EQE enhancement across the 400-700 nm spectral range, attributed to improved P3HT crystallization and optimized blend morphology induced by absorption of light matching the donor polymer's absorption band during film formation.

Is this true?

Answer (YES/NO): NO